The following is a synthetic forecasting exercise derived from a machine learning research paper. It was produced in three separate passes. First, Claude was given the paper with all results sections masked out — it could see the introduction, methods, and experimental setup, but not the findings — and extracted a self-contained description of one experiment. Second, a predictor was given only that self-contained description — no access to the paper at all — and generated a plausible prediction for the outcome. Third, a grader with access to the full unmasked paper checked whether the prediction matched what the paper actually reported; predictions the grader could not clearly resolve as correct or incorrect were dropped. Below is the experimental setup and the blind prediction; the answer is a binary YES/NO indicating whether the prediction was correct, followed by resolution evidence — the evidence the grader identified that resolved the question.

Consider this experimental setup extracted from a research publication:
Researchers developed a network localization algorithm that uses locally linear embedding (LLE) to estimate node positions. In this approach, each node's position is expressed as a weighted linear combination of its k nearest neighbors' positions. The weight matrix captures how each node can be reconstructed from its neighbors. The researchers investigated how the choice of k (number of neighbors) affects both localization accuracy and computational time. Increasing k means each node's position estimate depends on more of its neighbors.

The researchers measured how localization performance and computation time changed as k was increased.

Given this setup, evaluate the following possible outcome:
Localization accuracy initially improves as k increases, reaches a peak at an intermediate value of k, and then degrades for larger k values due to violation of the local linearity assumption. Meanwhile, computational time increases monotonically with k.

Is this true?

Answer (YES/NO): NO